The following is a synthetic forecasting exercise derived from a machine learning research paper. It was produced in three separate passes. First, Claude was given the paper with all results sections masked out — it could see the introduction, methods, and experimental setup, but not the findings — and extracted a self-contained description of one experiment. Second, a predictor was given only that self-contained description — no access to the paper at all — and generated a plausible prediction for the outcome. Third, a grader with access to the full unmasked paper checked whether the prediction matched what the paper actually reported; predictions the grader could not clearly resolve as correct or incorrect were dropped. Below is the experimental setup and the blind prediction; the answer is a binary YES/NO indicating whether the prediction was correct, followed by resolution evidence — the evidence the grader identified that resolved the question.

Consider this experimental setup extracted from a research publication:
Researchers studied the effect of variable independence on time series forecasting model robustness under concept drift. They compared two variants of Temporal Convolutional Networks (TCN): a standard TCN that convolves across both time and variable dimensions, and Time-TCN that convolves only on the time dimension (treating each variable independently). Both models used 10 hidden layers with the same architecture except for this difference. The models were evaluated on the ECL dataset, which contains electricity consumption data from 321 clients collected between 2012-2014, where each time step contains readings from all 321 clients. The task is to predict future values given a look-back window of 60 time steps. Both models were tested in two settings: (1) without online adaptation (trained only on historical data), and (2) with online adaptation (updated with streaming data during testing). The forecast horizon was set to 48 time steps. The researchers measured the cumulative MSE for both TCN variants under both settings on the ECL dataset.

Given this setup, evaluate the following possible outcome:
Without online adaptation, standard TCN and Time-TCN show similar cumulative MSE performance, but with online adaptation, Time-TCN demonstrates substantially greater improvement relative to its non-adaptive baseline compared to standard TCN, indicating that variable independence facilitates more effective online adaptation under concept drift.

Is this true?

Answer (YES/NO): NO